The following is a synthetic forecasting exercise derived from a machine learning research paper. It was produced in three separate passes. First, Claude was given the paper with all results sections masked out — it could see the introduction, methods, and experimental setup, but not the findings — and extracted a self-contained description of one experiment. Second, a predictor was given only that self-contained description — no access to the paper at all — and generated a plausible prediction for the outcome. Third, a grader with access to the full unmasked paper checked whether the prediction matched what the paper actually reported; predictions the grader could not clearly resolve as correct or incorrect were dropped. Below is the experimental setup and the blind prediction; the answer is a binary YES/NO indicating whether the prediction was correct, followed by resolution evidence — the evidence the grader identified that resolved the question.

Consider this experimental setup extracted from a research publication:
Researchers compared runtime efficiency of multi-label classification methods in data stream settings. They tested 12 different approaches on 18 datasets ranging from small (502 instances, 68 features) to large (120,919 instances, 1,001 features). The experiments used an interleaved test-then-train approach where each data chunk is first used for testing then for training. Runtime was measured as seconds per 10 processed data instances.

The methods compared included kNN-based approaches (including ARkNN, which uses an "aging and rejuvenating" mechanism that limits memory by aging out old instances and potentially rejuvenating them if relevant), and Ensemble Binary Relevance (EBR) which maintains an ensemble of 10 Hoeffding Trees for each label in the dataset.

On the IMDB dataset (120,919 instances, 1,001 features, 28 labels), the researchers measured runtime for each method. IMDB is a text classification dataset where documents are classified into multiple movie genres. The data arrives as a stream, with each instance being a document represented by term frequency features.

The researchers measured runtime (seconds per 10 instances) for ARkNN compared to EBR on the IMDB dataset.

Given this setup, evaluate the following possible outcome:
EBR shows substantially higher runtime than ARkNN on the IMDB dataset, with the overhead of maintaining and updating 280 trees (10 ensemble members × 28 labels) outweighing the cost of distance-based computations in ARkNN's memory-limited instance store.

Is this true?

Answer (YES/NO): YES